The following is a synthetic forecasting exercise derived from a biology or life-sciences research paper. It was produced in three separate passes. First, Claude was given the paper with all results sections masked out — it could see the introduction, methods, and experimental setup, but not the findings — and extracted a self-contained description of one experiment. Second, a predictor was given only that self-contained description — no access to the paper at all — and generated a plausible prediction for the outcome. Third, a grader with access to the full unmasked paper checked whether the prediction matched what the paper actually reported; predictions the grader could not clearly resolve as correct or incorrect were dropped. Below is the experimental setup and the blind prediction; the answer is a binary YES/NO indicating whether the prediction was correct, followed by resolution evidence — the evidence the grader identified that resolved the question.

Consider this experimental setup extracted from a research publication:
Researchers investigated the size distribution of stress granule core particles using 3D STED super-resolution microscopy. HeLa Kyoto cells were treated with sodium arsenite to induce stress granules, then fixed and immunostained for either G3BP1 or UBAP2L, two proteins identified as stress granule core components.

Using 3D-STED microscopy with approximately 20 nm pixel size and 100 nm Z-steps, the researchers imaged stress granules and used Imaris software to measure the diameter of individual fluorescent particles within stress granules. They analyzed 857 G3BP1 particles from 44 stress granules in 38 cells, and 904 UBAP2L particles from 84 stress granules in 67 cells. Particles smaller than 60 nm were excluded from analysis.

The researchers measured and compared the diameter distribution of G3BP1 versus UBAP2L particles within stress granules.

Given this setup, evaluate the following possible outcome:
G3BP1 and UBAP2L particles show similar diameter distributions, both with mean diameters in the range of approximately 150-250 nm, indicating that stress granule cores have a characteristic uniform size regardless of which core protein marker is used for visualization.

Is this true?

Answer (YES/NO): YES